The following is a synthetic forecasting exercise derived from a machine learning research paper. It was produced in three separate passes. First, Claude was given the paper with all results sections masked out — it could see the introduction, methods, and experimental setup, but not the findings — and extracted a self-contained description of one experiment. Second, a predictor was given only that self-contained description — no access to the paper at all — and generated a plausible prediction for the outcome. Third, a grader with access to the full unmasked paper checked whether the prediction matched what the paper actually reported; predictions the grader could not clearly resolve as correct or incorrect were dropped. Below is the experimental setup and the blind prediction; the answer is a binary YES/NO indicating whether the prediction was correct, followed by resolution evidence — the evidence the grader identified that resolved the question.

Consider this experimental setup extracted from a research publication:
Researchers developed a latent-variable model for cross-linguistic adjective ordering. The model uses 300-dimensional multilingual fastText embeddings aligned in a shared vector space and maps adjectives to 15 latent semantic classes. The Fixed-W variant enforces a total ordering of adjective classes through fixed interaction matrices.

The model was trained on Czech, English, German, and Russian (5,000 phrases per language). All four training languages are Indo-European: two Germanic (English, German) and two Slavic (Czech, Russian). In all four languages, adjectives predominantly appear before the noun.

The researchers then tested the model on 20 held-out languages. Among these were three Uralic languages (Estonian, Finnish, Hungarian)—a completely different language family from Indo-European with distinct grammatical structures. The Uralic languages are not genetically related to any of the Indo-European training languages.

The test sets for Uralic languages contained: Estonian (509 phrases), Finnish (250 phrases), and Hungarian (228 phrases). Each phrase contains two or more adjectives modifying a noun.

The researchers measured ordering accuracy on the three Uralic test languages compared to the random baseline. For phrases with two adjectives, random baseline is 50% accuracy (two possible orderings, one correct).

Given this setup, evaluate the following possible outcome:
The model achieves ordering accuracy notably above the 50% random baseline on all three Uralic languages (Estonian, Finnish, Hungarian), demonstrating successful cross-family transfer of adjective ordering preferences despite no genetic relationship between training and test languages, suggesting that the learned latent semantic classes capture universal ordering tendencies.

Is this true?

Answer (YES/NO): YES